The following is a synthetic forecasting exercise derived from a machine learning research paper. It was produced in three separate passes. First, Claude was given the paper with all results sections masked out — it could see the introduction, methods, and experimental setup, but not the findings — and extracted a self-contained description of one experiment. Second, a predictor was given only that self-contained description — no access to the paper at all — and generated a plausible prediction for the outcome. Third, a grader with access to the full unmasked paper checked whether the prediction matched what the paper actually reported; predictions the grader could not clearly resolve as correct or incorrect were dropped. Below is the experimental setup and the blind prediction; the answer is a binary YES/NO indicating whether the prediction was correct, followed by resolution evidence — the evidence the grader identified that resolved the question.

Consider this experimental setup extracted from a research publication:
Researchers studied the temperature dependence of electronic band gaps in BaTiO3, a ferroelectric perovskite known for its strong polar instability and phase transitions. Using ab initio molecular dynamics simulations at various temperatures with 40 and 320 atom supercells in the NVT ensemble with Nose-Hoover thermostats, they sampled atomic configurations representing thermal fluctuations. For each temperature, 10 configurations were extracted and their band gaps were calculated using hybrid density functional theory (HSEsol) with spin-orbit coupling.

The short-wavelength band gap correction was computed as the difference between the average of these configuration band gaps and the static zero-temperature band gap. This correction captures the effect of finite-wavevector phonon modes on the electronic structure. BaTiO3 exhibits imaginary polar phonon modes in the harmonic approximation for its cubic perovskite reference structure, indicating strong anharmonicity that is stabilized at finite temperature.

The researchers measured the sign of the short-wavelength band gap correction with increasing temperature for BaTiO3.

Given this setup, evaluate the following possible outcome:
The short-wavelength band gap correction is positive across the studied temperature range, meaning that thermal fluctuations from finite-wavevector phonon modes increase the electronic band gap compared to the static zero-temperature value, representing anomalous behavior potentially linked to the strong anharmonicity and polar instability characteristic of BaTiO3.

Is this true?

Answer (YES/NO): YES